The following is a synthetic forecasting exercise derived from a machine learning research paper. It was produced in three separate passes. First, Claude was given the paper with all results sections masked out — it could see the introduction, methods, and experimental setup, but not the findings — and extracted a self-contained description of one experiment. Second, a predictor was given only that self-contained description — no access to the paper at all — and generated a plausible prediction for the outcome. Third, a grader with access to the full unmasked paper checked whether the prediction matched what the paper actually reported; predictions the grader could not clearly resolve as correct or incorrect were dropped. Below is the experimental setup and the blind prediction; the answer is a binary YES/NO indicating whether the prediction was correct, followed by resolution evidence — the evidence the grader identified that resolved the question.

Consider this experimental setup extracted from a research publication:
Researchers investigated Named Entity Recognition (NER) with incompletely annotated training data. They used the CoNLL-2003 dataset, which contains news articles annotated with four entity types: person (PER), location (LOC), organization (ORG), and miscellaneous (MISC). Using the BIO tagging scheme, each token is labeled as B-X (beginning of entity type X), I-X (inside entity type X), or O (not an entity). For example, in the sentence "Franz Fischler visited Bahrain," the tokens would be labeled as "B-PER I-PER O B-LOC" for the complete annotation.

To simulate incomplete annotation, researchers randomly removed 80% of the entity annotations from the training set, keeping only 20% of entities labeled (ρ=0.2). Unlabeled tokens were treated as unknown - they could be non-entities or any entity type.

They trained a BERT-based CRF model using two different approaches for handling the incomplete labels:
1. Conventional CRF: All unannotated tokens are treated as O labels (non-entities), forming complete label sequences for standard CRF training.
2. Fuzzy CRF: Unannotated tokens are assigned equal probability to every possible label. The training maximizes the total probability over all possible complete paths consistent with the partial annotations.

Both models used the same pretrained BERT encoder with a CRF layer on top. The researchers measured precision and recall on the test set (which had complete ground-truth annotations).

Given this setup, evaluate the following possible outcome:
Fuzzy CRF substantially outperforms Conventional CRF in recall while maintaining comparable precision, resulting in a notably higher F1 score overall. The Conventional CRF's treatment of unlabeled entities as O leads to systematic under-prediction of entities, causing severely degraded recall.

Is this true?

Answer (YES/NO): NO